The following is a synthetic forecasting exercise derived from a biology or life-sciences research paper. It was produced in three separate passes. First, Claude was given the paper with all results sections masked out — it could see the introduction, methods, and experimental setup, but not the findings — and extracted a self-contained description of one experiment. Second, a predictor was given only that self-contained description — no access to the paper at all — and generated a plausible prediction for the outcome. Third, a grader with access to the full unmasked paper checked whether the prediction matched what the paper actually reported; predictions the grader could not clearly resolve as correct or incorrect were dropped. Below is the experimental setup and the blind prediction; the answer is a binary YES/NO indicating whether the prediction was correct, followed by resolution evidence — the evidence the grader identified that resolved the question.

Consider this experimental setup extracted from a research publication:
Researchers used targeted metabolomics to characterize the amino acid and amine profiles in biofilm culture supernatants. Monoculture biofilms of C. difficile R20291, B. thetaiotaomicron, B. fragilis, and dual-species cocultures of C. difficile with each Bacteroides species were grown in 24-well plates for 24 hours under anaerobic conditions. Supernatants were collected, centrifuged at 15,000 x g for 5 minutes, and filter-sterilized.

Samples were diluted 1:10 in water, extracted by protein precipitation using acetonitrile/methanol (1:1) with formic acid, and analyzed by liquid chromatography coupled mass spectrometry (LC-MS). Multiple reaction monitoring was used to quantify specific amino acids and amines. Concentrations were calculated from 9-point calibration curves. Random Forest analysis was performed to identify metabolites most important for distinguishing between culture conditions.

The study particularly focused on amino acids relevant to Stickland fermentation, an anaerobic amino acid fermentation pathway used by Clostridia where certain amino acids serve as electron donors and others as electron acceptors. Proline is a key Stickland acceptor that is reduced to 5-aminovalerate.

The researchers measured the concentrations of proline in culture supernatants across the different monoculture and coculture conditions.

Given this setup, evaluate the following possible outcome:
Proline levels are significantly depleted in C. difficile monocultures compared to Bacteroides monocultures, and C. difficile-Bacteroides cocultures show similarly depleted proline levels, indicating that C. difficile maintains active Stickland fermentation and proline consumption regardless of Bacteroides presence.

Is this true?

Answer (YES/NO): NO